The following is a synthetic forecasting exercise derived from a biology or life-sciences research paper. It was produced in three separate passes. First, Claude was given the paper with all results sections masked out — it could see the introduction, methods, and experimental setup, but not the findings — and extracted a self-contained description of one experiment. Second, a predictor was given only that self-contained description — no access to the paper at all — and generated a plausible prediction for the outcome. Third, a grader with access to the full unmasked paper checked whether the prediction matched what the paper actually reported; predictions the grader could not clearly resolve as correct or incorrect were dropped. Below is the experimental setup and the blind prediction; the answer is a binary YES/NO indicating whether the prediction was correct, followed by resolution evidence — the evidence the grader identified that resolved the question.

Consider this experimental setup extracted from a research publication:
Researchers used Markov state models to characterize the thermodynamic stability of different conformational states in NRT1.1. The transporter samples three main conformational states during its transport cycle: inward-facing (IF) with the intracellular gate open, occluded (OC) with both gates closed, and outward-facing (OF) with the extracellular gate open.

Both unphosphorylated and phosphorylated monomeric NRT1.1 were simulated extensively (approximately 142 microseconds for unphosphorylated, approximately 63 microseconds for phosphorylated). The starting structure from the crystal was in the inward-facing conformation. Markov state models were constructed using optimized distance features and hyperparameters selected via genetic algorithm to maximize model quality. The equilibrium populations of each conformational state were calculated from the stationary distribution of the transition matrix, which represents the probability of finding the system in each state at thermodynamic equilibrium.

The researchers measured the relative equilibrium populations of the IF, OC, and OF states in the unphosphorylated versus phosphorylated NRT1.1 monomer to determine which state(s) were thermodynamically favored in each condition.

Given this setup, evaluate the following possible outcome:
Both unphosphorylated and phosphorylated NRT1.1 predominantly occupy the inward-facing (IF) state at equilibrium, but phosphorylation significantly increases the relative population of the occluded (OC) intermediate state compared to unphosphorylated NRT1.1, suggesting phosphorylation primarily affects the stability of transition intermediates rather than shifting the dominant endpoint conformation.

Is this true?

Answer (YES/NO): NO